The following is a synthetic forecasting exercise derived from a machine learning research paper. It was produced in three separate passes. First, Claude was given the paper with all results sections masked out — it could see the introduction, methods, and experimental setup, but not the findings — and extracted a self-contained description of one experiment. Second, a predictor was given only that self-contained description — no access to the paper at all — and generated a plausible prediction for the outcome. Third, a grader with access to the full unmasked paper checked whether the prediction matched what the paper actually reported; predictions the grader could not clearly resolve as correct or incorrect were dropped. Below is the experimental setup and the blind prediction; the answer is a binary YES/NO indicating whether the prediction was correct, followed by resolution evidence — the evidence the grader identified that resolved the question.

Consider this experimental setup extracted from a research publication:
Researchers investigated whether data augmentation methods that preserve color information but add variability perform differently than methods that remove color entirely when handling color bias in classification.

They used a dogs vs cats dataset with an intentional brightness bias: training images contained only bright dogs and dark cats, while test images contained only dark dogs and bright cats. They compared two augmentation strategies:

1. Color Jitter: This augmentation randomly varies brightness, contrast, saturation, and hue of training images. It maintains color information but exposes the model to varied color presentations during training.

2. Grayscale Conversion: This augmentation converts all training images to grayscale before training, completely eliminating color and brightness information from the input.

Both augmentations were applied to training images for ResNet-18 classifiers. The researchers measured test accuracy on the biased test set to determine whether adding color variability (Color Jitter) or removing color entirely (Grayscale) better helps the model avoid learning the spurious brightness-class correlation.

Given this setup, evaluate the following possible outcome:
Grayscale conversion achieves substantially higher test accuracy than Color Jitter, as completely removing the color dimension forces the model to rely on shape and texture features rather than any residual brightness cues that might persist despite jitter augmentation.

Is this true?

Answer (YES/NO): YES